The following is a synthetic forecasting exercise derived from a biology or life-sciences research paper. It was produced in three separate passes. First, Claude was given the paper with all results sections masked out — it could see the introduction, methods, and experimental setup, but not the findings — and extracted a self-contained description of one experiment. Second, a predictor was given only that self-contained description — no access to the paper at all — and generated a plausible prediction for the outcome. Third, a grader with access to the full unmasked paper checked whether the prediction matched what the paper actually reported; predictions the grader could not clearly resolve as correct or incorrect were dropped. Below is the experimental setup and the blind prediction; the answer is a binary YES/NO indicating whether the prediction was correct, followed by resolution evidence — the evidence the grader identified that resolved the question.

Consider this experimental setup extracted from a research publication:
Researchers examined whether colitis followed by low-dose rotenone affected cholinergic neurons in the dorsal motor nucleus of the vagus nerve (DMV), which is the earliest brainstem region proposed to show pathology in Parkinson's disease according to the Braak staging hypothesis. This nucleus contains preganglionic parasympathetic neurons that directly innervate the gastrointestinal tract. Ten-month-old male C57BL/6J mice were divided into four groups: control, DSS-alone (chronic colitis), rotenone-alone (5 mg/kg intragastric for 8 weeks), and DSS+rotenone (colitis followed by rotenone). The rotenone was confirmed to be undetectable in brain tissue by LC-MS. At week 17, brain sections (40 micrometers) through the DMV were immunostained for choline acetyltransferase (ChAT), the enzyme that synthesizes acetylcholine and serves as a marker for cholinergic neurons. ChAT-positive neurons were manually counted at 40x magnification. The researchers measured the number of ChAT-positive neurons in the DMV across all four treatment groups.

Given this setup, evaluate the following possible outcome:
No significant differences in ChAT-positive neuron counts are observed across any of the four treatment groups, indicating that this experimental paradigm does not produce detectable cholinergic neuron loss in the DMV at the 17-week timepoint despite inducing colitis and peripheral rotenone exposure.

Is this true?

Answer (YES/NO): NO